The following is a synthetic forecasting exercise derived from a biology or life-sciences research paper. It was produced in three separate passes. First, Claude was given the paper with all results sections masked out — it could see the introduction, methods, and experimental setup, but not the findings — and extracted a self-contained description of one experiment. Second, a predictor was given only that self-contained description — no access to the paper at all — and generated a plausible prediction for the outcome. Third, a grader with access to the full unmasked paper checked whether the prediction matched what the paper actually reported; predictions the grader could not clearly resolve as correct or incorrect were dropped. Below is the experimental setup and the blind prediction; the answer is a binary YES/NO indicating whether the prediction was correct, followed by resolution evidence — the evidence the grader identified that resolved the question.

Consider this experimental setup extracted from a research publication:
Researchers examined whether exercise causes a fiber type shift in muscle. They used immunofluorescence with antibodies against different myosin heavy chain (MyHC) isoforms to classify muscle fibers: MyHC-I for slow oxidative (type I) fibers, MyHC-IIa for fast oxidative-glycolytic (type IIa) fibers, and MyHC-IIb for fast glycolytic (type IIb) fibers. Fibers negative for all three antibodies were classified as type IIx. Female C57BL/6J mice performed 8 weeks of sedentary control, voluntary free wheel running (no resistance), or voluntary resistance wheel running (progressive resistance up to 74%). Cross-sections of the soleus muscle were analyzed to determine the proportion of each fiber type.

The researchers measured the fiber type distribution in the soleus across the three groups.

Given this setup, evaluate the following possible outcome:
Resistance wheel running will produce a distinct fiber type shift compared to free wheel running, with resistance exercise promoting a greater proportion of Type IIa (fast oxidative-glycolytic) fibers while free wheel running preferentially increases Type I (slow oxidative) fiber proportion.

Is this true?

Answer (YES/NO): NO